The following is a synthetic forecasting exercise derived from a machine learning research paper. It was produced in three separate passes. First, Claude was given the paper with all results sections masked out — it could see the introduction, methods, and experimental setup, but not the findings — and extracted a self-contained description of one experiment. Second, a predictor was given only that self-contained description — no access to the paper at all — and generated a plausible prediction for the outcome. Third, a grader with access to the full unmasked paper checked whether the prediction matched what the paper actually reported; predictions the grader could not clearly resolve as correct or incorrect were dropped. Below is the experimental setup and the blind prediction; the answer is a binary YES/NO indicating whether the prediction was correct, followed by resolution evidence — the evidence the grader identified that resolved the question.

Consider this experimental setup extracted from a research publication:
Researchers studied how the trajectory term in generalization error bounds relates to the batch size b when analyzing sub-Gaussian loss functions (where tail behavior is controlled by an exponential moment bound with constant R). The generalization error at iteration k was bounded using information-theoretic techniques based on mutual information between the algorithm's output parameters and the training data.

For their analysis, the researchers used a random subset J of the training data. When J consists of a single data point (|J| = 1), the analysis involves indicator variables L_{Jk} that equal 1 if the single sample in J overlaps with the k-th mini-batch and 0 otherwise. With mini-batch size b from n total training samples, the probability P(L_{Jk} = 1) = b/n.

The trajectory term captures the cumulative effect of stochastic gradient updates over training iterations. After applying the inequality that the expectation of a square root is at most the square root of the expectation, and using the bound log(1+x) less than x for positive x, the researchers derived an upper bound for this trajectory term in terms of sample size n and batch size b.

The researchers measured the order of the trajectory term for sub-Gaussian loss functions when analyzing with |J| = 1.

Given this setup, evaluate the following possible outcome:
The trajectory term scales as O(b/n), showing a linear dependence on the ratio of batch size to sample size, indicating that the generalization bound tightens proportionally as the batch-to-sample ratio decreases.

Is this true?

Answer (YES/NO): NO